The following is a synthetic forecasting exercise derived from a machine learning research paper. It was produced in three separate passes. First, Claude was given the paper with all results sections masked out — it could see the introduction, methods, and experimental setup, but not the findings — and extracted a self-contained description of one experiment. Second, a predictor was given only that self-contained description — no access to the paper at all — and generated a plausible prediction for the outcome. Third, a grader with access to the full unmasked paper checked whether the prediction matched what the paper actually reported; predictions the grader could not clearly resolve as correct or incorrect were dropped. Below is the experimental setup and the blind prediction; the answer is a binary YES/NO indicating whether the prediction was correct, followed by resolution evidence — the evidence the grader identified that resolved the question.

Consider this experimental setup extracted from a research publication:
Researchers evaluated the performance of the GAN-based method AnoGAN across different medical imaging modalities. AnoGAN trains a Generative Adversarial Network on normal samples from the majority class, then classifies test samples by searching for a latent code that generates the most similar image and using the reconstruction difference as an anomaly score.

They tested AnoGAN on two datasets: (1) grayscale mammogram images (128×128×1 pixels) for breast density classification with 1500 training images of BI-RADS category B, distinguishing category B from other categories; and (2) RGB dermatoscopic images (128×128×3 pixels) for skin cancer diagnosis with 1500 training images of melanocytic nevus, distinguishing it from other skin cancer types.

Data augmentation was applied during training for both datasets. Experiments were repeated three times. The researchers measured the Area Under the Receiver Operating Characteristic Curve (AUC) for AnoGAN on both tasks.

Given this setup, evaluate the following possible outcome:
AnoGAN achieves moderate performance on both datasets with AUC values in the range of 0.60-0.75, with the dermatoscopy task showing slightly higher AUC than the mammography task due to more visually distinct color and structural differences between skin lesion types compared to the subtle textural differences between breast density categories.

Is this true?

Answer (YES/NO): NO